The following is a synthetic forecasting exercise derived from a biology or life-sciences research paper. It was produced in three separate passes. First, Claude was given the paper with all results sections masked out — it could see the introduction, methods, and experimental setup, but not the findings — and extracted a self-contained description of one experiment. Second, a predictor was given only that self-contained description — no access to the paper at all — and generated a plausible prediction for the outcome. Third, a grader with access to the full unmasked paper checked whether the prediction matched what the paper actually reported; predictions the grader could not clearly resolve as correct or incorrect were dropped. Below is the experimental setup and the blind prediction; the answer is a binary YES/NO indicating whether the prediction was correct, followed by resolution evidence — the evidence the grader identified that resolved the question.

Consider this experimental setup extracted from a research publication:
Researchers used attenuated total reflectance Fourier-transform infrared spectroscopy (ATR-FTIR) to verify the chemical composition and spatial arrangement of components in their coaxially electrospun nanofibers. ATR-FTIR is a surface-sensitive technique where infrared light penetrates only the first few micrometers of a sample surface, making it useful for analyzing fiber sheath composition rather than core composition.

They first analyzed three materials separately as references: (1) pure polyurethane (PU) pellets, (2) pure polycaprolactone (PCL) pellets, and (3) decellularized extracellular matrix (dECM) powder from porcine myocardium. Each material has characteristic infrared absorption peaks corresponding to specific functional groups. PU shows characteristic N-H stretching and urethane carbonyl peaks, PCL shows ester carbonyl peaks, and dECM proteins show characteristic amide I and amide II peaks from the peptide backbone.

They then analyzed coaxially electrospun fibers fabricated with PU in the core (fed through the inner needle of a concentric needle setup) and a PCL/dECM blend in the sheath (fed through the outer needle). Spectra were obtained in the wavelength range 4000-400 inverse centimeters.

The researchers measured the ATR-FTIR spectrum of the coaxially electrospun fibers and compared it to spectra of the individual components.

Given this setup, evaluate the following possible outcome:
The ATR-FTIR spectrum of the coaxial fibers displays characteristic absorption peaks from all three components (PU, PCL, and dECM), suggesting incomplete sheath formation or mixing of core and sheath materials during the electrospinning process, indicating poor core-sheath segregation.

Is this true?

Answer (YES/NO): NO